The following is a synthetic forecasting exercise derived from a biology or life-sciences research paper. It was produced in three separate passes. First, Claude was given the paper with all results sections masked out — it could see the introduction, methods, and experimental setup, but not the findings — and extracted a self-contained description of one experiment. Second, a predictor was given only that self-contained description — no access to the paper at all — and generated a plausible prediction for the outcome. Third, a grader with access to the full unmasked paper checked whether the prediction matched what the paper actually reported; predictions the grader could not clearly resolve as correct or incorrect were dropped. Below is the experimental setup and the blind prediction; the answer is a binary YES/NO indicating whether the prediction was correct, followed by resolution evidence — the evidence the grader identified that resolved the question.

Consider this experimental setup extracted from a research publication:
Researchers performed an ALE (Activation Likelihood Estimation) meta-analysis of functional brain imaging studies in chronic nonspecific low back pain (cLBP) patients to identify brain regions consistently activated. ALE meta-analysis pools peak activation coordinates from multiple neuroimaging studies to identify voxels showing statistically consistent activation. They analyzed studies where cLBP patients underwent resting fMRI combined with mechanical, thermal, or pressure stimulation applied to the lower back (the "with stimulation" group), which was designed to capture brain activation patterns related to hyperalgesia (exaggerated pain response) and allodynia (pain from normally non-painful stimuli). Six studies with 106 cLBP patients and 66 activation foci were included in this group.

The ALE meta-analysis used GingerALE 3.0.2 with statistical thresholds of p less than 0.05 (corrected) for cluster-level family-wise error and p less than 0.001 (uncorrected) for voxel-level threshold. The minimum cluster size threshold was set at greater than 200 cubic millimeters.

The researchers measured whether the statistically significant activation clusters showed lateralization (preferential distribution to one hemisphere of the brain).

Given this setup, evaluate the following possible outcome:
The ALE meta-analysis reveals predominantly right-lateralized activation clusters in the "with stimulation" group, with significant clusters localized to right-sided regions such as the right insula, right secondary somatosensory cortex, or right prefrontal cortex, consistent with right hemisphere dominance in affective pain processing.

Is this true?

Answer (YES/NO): YES